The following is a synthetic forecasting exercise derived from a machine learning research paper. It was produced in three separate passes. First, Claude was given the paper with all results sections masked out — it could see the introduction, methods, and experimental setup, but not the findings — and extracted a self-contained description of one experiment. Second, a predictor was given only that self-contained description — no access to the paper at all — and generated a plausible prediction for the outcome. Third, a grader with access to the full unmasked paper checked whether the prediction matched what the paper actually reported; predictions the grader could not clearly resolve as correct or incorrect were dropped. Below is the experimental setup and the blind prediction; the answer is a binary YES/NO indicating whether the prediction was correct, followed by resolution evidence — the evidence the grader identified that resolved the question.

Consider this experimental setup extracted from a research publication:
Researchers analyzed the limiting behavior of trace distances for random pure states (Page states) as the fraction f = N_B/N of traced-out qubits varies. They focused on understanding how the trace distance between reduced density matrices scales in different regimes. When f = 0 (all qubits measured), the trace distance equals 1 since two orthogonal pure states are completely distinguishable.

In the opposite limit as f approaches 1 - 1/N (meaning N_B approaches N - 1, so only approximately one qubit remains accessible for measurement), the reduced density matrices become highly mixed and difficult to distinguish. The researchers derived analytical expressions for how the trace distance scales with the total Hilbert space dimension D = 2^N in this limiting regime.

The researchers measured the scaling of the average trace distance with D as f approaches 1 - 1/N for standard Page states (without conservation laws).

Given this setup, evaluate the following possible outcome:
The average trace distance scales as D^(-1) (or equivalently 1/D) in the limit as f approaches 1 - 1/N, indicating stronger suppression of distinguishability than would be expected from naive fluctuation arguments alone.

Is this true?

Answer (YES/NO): NO